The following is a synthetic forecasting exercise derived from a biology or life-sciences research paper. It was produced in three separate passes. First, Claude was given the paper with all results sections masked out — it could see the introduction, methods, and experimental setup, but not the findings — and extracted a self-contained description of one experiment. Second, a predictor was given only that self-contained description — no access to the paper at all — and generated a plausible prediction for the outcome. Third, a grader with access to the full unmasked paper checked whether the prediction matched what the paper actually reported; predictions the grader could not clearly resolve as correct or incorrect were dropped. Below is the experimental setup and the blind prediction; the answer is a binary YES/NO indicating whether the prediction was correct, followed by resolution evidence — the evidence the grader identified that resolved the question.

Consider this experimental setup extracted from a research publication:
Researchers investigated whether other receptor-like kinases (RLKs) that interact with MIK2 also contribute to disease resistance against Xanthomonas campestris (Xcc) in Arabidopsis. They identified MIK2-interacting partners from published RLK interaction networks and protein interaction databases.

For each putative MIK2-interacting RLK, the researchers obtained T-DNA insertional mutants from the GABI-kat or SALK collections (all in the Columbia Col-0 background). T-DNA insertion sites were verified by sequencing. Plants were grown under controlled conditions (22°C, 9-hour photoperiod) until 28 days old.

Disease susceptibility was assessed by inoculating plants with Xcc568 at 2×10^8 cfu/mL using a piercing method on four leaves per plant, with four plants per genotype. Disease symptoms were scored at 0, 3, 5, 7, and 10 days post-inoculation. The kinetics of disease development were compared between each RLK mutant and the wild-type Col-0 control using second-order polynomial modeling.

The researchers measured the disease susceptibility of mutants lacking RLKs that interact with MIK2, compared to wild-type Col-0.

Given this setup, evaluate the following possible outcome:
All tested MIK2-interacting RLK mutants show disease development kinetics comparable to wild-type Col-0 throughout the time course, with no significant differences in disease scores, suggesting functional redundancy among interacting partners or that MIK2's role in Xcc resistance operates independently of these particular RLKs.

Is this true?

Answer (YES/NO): NO